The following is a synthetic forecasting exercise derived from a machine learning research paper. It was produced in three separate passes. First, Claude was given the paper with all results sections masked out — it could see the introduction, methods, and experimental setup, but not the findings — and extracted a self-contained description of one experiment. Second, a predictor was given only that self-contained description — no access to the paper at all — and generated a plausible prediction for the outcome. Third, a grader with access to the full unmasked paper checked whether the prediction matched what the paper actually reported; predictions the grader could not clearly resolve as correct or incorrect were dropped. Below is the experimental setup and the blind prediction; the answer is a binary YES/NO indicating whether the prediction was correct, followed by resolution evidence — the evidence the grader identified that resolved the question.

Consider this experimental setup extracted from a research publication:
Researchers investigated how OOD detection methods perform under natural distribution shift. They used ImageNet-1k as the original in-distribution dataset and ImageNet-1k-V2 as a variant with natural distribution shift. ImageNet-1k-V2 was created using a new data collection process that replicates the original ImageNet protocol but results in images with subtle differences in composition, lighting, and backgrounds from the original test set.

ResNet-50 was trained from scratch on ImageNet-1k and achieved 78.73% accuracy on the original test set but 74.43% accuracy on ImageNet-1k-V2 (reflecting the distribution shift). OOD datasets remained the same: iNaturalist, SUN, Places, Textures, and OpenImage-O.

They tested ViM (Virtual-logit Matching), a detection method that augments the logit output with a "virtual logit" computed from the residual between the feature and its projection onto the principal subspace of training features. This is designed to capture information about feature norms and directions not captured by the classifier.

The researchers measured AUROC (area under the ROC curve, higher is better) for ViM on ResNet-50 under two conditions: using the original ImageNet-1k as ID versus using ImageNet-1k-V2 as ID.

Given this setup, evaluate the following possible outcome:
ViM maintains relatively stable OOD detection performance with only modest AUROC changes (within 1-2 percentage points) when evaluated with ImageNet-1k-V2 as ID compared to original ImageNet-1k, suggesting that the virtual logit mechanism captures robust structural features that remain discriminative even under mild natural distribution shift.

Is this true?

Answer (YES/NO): YES